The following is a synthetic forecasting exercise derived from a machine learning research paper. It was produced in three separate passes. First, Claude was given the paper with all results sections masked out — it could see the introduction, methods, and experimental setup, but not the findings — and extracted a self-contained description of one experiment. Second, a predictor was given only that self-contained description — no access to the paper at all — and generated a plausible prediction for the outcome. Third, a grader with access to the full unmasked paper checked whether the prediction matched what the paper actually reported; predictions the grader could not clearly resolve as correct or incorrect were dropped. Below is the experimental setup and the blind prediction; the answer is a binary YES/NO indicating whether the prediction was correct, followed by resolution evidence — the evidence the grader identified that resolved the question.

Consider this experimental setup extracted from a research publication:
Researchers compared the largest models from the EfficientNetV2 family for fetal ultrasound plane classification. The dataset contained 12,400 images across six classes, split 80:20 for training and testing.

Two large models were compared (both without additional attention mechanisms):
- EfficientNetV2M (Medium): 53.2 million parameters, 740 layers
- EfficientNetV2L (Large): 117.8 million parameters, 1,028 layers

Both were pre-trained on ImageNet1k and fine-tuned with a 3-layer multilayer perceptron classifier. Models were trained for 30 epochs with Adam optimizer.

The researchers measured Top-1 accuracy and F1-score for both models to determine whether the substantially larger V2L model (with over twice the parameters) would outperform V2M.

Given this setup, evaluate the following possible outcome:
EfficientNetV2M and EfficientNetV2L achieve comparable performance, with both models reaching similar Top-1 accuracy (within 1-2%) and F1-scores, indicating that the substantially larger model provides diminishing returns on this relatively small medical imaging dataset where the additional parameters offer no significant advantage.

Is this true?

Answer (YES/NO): YES